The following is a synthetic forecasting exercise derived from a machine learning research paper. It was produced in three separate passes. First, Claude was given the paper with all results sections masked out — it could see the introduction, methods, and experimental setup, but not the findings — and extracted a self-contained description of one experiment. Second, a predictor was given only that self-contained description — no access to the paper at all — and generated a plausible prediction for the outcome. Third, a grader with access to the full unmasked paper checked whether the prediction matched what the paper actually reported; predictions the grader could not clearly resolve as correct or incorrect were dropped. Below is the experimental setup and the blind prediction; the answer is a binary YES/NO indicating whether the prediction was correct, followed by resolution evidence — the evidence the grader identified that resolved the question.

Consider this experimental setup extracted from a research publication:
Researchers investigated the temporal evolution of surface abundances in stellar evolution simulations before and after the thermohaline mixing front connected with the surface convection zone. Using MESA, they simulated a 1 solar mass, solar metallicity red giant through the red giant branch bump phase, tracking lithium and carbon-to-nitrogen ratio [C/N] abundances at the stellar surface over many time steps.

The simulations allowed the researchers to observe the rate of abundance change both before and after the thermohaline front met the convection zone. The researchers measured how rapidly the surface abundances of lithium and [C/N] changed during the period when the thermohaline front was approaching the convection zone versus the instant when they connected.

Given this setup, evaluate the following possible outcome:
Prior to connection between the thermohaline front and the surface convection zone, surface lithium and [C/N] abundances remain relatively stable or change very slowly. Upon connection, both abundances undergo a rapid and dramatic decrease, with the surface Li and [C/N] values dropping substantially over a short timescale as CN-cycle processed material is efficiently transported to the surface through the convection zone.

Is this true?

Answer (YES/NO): YES